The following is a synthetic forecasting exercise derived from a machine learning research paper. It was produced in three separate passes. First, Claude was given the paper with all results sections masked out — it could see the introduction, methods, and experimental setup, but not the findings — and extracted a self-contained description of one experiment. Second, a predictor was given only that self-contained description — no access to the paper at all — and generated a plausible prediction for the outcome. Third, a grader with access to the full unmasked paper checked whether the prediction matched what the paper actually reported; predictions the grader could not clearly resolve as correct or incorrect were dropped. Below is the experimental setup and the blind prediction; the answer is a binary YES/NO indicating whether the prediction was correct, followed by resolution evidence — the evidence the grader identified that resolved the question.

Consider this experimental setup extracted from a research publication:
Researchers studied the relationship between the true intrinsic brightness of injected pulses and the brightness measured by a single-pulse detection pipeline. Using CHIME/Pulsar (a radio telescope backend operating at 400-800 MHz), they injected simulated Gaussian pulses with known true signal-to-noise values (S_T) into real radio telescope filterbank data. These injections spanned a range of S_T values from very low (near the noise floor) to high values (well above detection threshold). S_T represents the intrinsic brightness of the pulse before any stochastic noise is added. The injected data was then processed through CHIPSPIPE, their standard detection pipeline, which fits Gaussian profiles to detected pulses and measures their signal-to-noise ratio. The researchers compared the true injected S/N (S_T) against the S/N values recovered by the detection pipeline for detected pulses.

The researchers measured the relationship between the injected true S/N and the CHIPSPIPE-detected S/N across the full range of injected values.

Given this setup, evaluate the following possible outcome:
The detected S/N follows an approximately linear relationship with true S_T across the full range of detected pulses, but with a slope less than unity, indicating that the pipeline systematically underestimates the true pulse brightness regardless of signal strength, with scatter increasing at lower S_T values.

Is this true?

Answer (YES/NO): NO